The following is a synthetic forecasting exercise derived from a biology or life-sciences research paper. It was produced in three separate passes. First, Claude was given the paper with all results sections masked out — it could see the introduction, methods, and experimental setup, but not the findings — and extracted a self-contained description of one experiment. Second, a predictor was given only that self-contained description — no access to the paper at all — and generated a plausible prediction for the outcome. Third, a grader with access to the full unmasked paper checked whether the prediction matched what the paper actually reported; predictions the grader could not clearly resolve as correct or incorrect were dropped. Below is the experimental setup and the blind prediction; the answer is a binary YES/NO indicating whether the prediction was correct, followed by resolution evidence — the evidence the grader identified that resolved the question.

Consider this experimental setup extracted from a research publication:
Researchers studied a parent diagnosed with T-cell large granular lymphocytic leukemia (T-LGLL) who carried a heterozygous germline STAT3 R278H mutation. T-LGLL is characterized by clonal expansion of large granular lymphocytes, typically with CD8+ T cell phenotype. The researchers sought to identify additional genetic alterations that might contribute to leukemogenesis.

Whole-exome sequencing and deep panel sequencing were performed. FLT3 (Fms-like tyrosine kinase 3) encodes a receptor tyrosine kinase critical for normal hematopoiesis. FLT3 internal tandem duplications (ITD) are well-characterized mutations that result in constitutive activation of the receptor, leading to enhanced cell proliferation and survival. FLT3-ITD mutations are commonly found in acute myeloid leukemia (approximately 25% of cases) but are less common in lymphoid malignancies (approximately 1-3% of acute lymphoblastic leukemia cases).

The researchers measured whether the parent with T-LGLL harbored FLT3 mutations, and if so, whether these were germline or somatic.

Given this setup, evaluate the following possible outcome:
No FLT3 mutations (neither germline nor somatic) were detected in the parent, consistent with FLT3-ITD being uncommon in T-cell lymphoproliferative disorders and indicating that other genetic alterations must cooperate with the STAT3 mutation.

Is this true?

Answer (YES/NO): NO